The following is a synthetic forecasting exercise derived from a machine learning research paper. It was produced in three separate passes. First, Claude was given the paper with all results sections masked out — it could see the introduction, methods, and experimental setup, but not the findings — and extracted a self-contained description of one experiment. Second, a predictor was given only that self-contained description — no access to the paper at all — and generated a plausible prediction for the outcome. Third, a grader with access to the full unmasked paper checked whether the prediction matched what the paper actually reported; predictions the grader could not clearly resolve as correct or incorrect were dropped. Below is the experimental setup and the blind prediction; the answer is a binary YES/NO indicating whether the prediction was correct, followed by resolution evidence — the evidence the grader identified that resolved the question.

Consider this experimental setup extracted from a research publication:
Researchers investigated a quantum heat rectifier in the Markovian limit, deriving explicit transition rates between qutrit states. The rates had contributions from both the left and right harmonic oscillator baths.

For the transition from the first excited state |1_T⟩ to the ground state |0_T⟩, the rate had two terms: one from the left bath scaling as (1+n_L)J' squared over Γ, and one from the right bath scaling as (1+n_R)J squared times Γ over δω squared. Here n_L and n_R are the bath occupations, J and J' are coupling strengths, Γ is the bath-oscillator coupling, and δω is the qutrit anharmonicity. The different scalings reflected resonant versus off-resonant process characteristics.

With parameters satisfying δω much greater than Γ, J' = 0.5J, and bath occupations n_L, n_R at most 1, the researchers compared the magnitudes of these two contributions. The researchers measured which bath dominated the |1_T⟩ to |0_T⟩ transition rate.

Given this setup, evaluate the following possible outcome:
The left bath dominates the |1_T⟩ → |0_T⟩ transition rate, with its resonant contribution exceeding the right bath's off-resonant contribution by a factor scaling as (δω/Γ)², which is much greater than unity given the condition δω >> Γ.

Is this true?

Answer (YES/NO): YES